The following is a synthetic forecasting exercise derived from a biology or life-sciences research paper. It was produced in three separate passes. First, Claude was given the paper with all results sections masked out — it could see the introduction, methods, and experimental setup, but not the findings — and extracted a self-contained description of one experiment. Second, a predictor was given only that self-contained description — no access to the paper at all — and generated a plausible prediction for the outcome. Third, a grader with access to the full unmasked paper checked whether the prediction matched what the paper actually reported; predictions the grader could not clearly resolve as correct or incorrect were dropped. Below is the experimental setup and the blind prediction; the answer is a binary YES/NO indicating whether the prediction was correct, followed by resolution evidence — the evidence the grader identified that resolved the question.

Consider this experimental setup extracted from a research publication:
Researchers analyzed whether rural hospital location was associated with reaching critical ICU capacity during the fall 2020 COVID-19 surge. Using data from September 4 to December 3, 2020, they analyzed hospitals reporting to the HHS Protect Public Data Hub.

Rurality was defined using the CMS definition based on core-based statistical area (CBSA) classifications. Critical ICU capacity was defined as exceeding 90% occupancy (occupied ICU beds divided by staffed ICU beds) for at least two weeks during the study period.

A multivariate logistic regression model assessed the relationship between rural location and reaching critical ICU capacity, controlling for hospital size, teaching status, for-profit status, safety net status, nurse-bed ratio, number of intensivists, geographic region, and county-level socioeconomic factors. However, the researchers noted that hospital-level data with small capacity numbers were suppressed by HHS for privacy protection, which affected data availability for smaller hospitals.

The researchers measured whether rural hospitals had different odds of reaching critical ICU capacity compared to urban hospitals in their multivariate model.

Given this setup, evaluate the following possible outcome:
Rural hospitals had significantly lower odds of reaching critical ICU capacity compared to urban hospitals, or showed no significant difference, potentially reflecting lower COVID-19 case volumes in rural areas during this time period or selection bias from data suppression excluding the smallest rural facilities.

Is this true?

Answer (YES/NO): NO